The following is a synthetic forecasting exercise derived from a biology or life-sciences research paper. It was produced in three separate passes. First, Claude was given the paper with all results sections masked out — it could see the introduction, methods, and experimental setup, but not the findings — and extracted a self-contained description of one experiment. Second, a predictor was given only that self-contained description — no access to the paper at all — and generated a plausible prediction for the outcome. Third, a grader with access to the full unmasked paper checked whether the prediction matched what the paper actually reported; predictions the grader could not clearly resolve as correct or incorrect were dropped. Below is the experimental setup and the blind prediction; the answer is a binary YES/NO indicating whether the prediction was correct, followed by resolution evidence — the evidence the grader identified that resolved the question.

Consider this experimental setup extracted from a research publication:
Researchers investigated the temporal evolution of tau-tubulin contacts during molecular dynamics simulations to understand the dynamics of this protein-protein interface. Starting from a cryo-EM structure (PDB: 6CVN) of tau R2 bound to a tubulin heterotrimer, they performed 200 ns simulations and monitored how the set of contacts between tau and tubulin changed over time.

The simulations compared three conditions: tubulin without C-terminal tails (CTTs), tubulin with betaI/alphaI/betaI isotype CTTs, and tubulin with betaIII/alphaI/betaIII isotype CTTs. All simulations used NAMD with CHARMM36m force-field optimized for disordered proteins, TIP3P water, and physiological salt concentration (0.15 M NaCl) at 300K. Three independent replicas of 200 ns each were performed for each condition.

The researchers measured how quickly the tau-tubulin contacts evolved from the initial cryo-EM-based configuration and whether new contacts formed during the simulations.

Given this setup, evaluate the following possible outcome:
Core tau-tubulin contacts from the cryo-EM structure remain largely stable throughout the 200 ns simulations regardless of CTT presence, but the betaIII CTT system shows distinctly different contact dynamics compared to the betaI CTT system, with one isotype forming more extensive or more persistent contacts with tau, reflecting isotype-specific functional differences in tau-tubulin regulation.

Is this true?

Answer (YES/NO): NO